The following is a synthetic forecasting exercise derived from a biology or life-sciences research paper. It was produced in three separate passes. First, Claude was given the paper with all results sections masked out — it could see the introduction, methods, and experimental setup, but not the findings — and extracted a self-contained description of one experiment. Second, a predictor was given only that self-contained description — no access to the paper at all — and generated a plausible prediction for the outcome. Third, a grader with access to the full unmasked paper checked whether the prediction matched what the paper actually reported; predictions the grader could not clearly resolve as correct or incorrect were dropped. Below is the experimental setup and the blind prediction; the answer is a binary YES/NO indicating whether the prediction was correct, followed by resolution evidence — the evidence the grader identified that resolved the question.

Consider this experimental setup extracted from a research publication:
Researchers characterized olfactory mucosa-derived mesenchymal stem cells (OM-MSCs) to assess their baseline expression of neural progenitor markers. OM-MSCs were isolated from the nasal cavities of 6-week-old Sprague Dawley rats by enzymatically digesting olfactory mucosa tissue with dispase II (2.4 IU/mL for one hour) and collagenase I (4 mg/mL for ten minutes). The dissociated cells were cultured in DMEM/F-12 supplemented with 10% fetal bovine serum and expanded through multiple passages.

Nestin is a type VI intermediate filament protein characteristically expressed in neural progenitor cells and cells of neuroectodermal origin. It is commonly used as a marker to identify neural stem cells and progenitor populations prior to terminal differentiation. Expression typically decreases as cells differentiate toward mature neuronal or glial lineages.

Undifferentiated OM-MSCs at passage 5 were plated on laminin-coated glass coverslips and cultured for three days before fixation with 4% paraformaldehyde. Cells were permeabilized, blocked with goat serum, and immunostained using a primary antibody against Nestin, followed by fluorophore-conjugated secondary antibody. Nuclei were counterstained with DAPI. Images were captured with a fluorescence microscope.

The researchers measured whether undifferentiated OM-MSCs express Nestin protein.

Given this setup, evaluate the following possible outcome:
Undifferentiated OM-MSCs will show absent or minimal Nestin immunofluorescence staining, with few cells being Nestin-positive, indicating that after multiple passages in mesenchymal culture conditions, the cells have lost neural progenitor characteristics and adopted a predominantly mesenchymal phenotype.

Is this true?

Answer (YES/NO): NO